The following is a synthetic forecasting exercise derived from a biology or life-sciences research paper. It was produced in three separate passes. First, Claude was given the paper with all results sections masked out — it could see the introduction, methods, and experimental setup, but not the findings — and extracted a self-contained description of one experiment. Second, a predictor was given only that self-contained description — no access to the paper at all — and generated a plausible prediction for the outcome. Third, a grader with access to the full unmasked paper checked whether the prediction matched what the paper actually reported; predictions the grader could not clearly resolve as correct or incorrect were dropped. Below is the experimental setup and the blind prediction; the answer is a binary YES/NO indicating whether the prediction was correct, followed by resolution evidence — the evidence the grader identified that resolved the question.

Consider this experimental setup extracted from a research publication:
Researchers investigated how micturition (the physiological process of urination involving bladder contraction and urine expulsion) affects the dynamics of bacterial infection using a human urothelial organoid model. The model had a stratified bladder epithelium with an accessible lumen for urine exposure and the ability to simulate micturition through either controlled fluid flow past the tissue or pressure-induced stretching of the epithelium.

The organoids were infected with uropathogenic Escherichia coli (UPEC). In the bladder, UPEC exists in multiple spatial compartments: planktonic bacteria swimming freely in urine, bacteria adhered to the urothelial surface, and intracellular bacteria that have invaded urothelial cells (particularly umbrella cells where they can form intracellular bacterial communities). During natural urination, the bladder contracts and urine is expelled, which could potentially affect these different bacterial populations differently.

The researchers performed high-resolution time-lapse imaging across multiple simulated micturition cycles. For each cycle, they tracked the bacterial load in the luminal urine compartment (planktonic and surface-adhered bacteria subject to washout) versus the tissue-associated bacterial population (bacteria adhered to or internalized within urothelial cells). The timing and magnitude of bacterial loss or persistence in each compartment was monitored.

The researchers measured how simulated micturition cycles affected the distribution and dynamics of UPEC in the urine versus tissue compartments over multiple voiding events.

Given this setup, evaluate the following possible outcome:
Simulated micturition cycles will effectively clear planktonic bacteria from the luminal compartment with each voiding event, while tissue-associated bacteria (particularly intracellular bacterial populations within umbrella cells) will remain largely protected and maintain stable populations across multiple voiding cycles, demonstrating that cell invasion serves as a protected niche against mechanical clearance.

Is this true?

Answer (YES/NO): NO